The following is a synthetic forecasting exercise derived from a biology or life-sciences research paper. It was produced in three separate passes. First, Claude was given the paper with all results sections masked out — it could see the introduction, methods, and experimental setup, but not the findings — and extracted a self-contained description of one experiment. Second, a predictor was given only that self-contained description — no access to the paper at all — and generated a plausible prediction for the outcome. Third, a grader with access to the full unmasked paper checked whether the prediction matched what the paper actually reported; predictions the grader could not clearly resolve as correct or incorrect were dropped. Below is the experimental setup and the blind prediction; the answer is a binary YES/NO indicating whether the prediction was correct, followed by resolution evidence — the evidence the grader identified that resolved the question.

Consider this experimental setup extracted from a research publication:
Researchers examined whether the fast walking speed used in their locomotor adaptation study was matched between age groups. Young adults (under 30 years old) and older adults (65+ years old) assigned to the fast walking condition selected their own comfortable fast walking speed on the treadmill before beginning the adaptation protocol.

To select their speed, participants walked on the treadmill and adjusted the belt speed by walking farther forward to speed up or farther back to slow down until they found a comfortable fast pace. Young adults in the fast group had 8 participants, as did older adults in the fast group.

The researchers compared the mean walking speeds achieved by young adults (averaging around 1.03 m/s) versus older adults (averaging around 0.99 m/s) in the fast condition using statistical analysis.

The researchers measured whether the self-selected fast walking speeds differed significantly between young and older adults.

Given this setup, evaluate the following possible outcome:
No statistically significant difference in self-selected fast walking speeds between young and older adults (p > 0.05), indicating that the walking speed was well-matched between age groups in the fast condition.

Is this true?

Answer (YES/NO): YES